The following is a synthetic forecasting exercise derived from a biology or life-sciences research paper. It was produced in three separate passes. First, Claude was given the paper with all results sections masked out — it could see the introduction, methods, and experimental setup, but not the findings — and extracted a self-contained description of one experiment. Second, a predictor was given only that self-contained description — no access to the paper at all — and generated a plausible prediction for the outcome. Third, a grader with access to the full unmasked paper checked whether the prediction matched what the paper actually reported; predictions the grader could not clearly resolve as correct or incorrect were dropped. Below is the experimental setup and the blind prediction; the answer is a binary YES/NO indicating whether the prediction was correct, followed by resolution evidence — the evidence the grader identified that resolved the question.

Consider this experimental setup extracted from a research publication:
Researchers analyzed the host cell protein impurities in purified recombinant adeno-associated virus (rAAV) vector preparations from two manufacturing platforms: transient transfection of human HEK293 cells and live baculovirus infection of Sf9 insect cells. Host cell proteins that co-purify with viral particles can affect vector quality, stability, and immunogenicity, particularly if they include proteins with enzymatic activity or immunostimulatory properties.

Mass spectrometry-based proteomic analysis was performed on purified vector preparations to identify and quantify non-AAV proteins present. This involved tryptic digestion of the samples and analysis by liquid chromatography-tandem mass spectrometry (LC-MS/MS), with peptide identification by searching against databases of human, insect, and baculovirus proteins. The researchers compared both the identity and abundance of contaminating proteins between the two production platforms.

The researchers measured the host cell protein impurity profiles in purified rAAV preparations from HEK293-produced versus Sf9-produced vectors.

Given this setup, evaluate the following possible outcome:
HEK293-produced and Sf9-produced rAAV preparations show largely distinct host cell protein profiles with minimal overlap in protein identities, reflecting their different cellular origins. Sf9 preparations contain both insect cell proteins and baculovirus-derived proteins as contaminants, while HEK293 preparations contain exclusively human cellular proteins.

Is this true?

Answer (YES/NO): YES